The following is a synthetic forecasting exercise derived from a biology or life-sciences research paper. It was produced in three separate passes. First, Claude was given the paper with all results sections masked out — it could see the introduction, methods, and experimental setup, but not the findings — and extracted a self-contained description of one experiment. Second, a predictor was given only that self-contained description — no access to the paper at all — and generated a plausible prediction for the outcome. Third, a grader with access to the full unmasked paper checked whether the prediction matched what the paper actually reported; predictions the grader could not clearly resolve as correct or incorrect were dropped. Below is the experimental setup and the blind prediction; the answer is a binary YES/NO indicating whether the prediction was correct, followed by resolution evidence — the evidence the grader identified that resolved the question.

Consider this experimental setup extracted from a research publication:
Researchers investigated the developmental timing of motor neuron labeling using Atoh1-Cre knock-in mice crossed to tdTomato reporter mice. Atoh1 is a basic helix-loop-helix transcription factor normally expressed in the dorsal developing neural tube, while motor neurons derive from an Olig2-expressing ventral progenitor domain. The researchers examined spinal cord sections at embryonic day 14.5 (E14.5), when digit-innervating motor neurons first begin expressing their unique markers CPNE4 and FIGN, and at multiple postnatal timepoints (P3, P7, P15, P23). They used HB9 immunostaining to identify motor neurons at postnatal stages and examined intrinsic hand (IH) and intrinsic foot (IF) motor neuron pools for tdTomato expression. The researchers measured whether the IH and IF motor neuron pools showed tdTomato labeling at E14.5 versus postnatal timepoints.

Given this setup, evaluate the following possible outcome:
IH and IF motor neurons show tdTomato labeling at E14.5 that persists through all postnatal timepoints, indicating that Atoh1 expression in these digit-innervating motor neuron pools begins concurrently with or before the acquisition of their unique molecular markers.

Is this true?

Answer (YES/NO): NO